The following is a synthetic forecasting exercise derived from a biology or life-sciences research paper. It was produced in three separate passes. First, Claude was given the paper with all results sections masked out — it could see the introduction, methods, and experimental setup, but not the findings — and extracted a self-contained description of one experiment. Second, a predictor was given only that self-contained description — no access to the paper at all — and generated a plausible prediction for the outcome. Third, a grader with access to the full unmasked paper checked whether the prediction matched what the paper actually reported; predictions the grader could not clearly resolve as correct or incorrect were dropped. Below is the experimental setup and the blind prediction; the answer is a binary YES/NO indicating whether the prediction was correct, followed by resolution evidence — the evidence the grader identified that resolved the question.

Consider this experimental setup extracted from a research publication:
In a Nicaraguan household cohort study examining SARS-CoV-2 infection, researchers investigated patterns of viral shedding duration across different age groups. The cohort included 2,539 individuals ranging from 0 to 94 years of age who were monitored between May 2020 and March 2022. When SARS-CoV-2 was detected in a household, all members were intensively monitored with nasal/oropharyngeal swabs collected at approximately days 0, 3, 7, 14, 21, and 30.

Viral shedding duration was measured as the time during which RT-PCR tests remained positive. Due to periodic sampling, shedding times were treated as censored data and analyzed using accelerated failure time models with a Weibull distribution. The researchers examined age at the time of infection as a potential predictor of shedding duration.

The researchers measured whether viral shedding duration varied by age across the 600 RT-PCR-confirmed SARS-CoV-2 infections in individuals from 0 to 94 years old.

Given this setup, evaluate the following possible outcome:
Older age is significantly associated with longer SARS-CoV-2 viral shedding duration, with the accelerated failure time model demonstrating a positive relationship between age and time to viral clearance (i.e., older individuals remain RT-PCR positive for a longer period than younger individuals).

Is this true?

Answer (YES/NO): NO